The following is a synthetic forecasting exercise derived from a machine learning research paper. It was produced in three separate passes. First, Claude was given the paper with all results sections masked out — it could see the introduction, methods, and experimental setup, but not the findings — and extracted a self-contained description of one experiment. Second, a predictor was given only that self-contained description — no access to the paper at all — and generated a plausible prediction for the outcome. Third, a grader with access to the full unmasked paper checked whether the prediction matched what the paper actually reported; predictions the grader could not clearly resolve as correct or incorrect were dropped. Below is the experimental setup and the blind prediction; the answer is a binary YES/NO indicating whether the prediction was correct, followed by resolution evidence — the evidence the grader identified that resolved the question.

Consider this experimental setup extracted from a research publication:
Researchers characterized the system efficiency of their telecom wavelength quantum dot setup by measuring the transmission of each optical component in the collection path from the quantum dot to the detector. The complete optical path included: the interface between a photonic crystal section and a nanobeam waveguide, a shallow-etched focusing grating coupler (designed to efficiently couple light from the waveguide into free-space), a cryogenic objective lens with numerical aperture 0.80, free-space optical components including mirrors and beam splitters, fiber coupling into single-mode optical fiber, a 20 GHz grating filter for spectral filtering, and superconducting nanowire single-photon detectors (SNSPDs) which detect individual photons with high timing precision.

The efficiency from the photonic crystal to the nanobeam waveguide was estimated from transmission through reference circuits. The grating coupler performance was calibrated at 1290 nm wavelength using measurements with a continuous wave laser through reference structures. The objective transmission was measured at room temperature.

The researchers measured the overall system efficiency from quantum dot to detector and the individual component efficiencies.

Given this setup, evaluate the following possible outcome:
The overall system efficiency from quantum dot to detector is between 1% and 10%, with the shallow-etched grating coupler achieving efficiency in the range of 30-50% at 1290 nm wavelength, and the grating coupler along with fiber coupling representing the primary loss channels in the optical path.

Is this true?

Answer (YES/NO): YES